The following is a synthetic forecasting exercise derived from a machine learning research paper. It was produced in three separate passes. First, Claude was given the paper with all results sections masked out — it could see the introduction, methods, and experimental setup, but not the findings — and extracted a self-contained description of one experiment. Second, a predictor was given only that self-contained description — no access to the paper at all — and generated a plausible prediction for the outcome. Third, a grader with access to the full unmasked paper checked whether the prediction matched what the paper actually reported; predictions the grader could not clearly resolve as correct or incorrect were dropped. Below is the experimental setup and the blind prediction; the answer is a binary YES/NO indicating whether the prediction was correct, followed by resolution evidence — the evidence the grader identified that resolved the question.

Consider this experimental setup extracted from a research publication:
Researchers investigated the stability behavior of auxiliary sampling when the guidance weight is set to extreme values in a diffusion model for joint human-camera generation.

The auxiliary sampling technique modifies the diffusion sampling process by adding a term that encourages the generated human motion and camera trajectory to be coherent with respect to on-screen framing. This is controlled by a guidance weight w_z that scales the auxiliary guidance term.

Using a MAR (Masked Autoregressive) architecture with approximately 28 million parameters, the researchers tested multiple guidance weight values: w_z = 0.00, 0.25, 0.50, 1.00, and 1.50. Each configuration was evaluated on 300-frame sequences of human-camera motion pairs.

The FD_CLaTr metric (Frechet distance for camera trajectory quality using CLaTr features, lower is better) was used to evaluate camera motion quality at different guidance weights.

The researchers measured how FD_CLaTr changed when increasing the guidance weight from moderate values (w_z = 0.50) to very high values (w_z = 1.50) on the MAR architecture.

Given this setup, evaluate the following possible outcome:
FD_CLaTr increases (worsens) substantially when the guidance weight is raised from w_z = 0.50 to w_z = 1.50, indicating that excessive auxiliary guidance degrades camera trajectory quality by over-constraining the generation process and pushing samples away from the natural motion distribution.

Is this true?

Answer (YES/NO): YES